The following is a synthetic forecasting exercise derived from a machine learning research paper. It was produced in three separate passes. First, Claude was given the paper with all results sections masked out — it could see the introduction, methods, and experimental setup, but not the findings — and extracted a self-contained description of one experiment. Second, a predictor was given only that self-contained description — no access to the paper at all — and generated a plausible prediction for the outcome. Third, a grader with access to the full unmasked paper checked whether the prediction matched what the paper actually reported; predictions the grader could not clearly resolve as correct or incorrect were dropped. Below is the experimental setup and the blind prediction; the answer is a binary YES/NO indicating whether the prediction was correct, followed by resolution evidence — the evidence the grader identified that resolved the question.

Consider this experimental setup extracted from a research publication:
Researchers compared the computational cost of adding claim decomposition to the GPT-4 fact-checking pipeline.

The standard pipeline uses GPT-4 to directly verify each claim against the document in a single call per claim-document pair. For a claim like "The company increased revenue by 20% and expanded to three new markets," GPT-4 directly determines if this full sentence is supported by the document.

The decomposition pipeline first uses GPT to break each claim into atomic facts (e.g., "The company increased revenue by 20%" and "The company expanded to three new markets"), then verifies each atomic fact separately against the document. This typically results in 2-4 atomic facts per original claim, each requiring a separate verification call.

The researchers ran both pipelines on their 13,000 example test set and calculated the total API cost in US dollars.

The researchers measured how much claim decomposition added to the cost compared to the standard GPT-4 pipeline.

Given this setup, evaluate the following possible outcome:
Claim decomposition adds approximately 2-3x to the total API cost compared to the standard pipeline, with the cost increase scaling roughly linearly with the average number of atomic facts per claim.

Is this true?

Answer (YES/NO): YES